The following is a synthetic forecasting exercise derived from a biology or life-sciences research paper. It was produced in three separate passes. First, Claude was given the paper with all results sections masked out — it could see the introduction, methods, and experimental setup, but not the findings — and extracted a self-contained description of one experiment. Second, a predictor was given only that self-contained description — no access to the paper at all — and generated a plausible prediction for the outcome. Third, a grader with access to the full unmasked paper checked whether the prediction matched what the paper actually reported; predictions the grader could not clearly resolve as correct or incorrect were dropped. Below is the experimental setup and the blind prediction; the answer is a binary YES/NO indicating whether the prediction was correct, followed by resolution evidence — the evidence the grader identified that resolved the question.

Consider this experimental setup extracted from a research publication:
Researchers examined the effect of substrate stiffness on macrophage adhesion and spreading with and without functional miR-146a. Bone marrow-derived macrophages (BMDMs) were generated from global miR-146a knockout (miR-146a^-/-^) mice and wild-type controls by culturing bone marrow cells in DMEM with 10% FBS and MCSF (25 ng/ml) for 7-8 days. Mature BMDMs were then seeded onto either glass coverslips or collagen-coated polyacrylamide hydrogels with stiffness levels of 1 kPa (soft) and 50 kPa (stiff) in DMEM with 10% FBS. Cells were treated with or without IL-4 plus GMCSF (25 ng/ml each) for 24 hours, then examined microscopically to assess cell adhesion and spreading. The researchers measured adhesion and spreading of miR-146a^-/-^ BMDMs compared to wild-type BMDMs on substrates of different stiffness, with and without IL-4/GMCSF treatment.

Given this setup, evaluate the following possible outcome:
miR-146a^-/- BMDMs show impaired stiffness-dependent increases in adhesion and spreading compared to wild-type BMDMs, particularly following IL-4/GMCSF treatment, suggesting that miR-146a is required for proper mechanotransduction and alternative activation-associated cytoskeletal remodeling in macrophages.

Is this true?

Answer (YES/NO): NO